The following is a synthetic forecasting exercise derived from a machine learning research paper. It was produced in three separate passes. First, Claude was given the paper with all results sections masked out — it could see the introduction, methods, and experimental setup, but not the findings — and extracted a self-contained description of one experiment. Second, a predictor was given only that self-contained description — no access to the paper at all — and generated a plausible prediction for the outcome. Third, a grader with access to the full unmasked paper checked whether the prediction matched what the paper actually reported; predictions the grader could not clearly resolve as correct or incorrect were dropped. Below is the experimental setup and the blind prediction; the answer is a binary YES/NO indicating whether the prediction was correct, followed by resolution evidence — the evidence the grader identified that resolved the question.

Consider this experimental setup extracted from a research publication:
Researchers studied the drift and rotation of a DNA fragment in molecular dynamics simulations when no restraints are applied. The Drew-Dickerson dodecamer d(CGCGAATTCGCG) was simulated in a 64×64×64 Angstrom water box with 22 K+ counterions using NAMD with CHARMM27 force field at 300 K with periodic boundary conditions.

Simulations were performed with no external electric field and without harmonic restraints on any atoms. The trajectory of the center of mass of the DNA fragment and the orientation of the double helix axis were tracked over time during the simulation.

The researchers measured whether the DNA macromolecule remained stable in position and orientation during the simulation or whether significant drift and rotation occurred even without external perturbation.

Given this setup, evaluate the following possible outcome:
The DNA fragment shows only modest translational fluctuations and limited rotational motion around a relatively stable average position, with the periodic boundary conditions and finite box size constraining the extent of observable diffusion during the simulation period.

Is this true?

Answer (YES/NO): NO